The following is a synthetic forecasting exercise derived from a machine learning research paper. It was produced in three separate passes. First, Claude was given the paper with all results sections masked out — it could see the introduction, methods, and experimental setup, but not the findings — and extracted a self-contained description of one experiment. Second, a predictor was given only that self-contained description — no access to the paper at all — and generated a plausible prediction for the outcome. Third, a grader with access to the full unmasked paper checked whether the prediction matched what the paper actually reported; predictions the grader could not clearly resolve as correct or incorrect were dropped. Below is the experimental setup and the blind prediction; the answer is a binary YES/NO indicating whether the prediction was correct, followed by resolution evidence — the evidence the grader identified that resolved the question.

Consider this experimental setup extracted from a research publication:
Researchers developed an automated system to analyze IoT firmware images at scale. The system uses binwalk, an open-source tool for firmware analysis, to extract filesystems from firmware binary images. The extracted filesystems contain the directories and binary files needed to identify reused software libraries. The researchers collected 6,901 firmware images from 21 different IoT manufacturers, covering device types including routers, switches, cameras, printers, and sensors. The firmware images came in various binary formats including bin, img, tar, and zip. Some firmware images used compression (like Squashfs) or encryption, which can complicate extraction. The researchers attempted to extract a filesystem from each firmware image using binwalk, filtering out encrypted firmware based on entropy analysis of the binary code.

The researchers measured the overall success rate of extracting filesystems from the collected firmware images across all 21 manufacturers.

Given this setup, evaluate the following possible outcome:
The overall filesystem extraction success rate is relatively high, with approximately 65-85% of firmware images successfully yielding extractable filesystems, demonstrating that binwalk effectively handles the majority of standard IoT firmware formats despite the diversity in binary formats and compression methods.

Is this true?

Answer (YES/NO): NO